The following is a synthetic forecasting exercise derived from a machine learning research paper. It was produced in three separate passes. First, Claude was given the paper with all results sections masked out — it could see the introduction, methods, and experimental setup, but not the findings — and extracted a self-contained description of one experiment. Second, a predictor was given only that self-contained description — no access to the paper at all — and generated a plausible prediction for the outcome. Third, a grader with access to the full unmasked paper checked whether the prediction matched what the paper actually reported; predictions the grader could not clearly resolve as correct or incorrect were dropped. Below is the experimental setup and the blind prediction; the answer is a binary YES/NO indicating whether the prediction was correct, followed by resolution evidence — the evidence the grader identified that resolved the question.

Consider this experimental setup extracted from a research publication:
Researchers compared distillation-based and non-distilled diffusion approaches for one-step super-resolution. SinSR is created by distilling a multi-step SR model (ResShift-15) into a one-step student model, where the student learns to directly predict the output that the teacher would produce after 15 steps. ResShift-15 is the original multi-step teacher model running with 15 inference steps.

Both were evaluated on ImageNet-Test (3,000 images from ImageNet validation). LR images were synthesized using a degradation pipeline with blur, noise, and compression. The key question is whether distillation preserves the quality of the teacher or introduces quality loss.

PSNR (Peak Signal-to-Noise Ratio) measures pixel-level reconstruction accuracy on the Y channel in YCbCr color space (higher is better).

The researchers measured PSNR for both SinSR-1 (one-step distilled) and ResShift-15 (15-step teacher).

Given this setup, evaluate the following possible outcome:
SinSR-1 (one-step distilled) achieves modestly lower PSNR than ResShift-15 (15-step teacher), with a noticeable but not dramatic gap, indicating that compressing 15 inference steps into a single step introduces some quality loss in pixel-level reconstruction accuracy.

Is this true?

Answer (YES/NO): YES